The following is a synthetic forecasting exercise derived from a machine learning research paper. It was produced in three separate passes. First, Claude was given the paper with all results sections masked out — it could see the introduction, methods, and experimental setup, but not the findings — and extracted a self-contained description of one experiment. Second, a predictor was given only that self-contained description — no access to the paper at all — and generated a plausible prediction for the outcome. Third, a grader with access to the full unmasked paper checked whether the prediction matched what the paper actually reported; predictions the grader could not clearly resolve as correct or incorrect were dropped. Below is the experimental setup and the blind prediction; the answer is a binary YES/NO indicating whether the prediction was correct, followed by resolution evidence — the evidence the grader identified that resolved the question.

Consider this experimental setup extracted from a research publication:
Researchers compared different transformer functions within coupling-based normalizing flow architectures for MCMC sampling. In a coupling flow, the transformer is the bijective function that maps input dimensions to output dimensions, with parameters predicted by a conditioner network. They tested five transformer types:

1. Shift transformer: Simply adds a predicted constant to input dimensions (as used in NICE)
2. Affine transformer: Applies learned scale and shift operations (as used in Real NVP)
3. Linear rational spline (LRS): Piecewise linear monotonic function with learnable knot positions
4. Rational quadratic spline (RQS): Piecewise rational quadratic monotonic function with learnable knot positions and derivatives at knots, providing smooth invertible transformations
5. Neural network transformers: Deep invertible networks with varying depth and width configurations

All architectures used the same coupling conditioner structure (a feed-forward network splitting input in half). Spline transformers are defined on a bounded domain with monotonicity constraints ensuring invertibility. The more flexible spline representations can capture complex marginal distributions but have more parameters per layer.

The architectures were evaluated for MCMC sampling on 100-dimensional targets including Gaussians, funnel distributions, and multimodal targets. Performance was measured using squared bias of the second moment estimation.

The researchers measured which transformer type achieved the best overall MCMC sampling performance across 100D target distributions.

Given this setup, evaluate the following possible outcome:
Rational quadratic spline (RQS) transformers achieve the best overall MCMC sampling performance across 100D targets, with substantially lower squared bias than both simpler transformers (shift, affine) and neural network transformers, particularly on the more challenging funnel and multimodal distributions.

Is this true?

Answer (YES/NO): NO